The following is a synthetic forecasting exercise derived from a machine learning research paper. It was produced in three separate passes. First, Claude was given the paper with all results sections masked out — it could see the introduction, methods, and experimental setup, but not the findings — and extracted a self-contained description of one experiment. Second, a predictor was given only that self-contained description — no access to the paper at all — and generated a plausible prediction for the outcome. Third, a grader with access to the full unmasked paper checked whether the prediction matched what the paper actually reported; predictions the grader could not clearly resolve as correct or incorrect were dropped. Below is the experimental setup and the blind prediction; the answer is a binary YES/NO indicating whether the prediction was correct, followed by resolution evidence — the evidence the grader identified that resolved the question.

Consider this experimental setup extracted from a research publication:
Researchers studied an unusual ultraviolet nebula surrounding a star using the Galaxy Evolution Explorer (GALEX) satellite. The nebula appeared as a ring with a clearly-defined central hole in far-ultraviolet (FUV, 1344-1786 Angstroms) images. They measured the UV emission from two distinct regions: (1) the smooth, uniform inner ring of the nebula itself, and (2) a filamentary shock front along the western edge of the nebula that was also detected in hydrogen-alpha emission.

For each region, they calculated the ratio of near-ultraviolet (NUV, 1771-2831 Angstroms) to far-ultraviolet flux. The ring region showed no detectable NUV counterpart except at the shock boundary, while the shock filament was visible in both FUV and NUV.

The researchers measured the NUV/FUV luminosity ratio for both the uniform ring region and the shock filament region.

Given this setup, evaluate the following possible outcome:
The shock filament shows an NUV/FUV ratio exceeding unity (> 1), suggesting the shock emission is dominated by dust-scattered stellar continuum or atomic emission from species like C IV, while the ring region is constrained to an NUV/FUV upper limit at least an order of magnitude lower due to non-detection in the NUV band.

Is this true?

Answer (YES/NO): NO